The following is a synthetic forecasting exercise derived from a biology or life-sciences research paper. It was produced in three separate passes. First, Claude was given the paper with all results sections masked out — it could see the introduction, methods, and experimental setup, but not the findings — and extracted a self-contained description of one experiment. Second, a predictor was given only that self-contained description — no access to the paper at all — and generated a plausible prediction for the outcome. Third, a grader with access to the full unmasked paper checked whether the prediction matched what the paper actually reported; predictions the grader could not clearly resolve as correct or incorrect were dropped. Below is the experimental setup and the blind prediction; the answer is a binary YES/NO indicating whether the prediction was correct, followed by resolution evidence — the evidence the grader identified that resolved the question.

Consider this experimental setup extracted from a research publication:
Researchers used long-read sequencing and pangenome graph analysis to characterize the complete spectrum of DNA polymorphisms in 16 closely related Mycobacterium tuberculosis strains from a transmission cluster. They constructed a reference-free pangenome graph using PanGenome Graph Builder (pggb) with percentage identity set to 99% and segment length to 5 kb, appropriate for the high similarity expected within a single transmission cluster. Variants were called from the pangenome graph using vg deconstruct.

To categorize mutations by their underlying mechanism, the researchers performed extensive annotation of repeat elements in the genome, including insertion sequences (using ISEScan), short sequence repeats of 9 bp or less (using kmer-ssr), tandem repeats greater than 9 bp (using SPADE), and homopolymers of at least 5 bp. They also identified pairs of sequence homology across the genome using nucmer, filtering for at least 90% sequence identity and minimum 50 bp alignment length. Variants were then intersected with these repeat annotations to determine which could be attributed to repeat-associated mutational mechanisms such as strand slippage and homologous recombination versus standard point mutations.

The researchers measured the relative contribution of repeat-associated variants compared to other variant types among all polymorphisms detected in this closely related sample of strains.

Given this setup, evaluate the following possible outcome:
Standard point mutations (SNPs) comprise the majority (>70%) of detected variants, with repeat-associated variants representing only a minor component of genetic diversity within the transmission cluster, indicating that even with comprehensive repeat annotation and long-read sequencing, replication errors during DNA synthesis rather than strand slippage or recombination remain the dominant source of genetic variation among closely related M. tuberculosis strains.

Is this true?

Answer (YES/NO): NO